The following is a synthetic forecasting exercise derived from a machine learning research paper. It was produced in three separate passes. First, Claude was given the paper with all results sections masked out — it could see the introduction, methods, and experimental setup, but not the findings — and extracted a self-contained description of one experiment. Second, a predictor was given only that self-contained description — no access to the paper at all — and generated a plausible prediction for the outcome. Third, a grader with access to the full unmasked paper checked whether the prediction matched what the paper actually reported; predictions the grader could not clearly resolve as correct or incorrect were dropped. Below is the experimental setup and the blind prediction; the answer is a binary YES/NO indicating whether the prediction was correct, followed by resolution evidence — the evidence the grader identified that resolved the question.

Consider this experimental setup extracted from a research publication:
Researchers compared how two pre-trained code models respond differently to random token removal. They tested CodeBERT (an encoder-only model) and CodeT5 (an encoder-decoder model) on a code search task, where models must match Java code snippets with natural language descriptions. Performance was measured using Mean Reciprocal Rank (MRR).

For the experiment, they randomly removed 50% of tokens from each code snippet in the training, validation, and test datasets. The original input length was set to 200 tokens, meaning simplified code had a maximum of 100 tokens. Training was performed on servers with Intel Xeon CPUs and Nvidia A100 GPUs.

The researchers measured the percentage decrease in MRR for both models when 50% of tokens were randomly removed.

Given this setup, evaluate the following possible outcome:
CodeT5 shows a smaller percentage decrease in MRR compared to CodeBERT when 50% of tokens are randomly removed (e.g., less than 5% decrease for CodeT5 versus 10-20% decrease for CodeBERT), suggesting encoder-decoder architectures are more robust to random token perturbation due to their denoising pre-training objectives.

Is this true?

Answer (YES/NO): NO